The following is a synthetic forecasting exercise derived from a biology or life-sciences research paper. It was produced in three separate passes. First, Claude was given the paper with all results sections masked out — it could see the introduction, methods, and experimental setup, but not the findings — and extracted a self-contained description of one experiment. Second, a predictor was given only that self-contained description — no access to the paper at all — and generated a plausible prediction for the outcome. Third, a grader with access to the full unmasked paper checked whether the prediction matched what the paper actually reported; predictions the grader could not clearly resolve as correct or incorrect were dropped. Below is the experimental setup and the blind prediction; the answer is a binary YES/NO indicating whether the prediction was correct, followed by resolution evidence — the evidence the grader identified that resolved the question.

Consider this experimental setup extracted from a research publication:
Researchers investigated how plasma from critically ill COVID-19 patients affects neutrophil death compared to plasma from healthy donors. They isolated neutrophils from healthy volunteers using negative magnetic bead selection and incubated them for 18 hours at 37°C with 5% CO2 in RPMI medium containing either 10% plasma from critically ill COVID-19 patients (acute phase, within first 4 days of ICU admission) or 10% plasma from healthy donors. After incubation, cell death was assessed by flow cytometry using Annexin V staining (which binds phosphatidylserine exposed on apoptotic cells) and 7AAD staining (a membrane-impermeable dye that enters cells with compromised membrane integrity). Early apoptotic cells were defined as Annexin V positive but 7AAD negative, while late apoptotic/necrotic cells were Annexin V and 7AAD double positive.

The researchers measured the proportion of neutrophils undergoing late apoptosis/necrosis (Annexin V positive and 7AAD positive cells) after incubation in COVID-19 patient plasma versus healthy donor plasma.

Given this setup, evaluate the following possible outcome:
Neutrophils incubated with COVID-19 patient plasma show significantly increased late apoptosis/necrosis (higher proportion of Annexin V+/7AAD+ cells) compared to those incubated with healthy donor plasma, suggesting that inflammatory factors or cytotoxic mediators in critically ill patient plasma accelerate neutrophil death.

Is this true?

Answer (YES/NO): NO